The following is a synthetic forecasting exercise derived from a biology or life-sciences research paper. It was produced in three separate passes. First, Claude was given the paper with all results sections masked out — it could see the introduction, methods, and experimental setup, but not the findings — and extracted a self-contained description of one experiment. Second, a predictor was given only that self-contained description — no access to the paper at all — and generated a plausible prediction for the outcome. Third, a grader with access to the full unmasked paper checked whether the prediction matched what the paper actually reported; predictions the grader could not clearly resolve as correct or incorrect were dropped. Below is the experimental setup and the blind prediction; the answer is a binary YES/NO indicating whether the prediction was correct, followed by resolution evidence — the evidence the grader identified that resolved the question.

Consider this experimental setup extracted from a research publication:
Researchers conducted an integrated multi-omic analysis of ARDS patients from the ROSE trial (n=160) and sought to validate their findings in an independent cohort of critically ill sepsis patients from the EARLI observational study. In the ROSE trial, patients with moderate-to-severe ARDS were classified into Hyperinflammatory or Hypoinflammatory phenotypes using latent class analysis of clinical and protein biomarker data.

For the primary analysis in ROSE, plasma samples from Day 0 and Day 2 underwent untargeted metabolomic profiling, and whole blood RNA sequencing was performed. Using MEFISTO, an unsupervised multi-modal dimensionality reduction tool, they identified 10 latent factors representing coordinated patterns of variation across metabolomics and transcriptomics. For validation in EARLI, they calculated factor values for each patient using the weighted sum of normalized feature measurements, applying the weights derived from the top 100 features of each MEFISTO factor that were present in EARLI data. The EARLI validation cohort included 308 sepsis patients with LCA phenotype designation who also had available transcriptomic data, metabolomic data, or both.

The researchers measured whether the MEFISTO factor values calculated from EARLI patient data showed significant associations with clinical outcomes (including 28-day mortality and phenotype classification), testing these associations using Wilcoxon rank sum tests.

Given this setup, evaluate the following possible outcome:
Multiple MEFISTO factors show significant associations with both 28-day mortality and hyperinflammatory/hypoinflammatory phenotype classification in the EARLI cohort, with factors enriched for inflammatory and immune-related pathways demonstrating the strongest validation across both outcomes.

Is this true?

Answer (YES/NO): NO